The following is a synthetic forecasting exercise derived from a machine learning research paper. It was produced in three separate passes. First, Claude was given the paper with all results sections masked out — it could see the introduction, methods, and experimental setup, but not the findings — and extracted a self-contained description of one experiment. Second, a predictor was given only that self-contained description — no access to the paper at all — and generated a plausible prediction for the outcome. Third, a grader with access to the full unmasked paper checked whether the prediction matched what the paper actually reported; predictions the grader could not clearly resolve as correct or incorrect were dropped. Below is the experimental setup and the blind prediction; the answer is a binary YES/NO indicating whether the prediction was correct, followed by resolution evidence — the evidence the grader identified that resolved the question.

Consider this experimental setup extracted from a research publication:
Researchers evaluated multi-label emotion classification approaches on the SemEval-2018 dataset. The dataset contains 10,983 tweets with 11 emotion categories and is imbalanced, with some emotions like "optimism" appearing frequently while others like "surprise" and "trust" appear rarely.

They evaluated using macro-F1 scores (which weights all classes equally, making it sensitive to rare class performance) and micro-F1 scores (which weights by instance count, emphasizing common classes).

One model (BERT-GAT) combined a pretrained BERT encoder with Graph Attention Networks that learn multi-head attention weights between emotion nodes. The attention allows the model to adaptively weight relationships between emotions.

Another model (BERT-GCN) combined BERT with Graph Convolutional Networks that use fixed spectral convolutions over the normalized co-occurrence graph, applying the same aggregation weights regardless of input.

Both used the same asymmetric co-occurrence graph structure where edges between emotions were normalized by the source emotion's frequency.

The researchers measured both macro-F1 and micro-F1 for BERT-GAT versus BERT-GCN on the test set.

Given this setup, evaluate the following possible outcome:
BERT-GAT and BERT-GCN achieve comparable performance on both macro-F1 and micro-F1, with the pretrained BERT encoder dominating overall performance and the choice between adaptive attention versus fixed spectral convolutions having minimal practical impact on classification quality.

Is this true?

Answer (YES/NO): YES